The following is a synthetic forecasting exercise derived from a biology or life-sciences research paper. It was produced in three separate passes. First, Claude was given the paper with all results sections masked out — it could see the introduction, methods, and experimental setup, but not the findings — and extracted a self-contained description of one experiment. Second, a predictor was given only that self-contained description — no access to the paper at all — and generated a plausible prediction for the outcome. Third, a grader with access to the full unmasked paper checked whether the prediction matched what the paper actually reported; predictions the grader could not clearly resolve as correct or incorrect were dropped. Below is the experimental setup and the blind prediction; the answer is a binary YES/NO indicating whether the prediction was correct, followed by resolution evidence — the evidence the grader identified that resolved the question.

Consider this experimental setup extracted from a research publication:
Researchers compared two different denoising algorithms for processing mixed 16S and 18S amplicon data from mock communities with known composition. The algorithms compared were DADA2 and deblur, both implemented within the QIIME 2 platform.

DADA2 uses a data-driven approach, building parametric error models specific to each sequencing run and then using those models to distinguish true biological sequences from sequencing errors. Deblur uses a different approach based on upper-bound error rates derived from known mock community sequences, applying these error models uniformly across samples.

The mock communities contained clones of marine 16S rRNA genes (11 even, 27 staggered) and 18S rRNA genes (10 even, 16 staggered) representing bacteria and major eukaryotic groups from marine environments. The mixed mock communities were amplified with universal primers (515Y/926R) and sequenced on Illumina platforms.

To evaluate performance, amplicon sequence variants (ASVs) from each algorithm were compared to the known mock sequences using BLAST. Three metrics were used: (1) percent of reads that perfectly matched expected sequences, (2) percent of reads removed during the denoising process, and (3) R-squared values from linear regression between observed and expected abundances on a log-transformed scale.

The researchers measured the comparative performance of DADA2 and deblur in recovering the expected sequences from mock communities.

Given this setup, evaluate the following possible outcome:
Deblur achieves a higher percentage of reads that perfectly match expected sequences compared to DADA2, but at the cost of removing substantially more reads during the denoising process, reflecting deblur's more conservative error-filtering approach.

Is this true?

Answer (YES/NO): YES